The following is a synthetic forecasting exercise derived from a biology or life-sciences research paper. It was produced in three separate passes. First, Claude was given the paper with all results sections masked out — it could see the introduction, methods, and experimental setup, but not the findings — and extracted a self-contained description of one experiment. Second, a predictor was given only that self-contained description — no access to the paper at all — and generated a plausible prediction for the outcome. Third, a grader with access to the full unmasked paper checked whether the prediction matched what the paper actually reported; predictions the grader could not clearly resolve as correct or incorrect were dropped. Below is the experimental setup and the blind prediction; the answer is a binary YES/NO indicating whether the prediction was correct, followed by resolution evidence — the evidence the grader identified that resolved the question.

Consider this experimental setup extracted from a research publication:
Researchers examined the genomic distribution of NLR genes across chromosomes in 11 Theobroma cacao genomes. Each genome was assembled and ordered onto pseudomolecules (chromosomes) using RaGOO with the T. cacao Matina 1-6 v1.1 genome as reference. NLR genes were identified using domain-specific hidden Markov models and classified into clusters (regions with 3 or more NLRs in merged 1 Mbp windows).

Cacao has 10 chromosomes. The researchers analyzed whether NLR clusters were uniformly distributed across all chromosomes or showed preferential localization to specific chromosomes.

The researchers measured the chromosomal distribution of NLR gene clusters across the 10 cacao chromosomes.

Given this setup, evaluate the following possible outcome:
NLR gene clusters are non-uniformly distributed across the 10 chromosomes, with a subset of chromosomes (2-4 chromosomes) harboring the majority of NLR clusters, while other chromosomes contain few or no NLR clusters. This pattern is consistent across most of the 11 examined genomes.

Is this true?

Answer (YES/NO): YES